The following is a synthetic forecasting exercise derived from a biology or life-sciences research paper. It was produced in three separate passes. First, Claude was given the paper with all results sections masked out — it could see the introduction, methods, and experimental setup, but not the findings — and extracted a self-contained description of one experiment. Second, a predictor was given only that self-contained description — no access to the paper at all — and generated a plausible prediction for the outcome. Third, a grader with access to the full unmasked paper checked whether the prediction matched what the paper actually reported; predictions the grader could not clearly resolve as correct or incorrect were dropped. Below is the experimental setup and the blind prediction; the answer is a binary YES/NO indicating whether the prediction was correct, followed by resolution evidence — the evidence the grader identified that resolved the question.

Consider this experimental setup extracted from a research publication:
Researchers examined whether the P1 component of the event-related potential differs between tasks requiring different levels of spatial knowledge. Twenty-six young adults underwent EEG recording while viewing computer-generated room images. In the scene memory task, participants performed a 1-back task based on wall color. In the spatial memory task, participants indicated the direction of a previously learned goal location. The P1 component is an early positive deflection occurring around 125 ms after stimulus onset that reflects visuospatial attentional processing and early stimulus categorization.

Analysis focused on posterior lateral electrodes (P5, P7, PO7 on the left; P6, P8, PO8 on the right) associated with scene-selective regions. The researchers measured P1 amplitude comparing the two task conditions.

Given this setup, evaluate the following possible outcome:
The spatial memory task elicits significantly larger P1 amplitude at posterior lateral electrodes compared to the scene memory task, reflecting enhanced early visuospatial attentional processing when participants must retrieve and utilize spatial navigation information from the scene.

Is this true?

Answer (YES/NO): NO